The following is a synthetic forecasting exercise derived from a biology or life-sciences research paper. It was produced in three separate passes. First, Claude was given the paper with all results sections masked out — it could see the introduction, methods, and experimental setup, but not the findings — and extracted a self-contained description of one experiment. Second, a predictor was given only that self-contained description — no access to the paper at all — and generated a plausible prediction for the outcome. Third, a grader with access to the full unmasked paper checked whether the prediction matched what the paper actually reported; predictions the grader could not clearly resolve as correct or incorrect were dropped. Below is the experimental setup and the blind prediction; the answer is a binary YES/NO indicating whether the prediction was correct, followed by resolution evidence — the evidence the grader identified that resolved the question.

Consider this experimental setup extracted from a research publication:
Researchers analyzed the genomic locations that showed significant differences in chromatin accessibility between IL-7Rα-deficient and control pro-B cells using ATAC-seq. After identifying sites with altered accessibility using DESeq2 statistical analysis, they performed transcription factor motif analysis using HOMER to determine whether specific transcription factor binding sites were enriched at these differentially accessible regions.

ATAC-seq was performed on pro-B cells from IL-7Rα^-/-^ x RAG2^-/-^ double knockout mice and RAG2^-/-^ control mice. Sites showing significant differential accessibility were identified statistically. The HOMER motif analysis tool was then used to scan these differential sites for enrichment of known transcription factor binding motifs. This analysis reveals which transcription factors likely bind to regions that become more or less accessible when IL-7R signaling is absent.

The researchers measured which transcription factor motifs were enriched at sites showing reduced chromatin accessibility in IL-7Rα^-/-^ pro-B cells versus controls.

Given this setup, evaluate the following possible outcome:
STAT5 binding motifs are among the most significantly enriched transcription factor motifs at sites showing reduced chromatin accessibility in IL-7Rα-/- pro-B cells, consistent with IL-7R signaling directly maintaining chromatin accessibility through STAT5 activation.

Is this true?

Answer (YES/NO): NO